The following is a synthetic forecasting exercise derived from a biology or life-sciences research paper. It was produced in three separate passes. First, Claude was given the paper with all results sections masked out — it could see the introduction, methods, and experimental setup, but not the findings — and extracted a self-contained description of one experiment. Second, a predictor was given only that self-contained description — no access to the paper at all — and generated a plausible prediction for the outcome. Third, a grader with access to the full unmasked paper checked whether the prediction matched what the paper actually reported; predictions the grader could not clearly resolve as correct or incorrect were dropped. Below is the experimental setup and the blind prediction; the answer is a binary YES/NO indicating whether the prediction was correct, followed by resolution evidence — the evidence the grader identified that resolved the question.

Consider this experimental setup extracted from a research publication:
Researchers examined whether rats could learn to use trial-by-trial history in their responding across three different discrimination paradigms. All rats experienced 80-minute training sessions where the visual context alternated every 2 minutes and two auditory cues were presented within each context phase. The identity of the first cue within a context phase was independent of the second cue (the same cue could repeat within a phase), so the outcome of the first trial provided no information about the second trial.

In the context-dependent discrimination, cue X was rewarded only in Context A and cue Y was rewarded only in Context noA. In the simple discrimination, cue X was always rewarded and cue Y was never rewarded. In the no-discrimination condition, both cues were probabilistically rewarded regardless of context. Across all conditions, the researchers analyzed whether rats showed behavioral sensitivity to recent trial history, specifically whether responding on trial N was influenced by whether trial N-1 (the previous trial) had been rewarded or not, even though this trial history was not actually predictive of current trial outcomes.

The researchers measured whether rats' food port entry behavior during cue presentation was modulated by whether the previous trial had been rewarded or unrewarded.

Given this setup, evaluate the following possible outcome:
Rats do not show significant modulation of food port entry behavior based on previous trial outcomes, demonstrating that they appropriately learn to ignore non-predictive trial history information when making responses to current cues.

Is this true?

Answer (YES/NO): NO